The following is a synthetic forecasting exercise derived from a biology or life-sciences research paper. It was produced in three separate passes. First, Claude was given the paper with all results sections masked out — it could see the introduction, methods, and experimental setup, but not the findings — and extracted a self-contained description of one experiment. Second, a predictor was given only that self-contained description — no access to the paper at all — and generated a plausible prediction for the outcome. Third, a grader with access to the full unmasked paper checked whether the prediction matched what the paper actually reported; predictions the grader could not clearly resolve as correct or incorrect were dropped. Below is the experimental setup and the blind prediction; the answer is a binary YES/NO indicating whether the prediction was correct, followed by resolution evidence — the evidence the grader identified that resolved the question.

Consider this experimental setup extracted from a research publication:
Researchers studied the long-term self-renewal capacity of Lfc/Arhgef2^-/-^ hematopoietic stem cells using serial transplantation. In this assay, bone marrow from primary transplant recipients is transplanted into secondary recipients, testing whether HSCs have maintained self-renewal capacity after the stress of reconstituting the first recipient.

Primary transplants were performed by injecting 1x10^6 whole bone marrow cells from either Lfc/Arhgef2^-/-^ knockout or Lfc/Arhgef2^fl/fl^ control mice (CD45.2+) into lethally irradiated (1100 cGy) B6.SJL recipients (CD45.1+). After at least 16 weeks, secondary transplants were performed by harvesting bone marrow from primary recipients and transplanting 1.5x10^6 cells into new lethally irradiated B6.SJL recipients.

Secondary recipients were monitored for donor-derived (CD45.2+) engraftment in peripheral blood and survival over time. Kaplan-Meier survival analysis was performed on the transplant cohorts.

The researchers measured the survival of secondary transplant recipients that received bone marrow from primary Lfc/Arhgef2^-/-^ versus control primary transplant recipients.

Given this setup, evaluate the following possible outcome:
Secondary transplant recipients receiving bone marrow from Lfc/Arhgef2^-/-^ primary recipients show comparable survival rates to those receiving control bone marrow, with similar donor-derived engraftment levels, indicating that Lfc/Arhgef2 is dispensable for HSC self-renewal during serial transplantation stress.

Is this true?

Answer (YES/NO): NO